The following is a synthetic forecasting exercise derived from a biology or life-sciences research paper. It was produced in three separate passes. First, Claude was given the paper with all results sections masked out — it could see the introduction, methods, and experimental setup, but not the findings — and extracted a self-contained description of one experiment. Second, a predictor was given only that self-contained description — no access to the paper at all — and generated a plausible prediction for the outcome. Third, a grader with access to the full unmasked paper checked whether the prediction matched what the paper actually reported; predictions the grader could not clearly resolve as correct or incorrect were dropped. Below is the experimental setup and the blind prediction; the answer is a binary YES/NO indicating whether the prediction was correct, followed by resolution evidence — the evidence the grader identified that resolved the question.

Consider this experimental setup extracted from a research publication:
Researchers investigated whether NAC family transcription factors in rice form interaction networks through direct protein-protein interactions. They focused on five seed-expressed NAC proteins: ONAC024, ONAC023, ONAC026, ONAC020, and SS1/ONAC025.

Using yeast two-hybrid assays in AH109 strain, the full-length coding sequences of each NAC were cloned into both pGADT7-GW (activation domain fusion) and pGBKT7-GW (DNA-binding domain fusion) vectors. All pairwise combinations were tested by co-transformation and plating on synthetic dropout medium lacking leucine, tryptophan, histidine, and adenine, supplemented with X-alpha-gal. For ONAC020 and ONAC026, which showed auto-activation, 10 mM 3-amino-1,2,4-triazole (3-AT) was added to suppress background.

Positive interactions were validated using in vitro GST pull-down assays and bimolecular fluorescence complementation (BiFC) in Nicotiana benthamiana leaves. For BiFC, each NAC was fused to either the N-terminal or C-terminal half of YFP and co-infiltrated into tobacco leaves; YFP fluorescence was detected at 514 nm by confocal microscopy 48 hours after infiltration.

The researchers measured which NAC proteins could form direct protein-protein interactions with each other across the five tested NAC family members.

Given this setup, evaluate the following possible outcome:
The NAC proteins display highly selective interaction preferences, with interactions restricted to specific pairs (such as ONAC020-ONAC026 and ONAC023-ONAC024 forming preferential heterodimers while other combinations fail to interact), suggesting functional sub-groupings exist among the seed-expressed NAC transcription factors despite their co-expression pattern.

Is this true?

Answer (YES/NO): YES